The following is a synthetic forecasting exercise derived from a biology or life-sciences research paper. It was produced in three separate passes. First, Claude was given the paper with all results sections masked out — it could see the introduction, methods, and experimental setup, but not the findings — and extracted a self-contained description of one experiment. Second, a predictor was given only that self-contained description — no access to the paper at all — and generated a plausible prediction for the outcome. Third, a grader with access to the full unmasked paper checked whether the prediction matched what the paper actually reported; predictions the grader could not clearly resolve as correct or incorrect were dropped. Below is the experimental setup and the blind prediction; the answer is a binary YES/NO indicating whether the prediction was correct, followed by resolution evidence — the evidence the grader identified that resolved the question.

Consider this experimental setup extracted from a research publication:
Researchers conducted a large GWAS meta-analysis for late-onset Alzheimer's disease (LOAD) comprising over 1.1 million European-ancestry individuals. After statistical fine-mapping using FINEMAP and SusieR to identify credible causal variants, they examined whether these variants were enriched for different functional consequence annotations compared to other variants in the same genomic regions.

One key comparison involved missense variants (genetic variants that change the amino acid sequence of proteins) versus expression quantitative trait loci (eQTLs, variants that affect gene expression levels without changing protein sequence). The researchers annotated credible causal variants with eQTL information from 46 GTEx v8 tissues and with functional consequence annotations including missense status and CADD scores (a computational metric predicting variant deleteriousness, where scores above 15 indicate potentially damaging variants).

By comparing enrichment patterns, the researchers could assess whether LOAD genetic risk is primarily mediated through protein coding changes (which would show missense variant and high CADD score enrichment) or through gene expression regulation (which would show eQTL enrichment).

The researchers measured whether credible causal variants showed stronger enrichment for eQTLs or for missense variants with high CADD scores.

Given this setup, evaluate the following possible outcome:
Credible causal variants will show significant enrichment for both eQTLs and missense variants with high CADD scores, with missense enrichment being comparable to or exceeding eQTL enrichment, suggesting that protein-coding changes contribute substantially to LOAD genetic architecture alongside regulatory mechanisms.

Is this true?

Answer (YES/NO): NO